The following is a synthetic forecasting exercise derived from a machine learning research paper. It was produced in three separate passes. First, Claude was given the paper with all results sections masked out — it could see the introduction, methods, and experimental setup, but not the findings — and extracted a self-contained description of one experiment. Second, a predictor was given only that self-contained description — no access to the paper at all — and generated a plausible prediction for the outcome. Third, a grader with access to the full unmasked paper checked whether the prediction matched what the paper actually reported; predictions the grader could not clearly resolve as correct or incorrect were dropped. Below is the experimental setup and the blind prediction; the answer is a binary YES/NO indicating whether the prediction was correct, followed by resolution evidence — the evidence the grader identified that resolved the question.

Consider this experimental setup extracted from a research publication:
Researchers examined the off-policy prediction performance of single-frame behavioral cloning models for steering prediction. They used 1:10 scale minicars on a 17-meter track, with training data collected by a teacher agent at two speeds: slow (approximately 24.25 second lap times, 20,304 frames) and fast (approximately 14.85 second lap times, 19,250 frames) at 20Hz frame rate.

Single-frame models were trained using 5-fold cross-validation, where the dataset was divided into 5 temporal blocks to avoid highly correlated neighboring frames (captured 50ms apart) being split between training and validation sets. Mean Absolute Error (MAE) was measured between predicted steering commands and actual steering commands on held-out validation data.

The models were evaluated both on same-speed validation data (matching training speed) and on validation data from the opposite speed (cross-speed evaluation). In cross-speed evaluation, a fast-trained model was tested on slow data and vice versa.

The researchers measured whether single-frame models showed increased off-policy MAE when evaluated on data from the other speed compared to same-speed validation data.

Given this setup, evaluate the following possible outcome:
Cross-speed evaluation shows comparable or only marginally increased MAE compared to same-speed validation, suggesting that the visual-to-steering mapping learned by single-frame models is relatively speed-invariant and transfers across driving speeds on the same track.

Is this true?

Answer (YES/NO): NO